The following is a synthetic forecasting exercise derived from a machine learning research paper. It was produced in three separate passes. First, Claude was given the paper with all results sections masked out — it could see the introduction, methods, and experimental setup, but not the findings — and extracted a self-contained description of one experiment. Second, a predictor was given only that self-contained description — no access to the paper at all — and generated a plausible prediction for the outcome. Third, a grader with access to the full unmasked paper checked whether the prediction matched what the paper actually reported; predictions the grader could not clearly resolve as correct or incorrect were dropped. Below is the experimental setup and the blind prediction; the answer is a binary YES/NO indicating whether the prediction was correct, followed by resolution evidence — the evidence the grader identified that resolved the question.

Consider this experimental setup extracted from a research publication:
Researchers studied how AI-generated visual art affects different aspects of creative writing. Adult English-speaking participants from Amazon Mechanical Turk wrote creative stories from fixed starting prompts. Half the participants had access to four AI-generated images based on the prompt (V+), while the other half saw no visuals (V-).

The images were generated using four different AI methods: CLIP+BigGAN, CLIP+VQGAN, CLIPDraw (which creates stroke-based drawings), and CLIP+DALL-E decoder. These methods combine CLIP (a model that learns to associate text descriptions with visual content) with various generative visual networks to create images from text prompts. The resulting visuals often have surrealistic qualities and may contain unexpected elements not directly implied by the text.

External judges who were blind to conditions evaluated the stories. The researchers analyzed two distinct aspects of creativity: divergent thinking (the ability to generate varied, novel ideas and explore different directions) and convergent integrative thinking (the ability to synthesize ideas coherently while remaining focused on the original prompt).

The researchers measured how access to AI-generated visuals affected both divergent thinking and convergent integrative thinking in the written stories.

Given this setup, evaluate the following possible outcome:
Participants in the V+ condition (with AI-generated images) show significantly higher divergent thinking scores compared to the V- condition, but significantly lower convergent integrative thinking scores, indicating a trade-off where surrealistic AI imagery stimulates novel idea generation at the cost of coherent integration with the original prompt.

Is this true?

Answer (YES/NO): YES